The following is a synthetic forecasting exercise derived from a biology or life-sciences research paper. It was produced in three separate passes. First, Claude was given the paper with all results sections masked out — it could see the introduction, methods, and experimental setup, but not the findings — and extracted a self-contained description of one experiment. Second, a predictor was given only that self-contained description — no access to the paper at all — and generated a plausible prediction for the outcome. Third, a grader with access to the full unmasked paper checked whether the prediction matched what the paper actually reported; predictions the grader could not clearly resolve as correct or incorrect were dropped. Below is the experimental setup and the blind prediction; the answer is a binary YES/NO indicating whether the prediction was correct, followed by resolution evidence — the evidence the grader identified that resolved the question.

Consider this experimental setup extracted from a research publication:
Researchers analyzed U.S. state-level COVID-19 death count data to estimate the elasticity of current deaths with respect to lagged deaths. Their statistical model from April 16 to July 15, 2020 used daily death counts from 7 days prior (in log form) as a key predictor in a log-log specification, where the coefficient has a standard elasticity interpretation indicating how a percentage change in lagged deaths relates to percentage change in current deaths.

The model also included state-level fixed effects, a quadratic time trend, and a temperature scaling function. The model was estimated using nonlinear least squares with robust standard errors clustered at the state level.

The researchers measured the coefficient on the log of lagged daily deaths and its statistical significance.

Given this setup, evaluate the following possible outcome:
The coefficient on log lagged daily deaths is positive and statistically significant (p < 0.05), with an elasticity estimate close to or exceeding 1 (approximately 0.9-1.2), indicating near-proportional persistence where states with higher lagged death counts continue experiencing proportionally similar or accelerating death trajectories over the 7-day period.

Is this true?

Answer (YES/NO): NO